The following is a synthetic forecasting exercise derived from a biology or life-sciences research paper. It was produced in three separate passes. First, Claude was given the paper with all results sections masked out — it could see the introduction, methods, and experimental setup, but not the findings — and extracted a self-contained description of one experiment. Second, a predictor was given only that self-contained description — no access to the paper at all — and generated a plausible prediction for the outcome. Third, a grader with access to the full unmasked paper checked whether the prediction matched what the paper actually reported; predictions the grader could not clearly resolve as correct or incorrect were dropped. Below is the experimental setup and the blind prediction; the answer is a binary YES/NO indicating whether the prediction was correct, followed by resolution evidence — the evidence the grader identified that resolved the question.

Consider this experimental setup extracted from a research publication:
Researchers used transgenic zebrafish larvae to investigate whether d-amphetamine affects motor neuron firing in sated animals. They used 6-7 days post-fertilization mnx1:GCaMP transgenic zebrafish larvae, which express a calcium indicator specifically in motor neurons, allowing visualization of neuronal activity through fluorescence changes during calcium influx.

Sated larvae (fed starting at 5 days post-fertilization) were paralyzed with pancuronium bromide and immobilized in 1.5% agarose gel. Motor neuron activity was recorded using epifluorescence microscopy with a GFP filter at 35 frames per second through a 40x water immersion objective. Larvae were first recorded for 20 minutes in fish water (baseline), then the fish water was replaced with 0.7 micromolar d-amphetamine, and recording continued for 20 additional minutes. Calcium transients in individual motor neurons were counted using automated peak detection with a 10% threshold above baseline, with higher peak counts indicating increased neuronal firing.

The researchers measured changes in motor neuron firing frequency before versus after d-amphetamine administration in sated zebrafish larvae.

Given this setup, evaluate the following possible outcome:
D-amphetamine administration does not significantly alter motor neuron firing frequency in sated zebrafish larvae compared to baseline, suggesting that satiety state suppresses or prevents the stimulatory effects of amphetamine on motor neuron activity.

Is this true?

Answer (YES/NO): YES